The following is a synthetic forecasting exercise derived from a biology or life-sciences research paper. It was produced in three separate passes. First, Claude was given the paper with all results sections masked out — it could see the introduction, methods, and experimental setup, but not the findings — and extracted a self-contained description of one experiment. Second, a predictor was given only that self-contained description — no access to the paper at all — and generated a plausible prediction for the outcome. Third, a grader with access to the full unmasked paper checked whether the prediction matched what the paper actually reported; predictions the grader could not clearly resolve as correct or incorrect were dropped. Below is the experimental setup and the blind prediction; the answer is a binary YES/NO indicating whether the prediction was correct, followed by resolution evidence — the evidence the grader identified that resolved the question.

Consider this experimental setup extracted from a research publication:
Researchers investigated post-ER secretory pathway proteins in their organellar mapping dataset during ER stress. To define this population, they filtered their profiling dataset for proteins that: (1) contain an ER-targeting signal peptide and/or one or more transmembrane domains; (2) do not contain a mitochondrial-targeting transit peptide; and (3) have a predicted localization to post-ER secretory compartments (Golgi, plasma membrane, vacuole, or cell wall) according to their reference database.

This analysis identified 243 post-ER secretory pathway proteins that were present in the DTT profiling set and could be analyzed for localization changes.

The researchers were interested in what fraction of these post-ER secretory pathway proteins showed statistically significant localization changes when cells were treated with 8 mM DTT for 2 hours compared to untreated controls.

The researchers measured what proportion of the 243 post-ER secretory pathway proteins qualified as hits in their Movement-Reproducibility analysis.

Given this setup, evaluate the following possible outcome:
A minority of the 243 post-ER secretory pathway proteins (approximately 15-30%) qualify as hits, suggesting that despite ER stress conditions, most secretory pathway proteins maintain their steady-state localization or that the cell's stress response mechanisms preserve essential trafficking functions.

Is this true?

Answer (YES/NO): NO